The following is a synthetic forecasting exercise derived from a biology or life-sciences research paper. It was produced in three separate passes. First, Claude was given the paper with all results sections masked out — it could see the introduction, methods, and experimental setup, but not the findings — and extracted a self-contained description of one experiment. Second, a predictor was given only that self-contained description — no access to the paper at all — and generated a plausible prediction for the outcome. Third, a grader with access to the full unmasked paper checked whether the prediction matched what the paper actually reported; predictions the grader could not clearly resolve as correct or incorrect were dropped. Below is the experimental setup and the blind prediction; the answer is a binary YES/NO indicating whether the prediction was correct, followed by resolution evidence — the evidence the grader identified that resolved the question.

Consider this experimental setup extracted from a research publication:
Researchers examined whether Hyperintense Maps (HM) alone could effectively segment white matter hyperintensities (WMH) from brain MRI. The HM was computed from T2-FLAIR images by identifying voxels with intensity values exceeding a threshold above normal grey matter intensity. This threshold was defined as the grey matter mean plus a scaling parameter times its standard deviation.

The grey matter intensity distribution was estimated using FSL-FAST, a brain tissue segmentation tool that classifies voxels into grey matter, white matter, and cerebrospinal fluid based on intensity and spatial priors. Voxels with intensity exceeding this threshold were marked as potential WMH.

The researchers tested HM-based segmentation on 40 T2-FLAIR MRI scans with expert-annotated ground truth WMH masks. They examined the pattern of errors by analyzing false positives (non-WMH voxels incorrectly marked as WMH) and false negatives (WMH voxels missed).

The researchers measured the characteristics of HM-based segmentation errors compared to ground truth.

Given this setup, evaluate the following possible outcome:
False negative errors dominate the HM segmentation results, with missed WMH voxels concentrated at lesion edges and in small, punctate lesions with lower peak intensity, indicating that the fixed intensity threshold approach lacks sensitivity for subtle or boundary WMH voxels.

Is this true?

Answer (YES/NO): NO